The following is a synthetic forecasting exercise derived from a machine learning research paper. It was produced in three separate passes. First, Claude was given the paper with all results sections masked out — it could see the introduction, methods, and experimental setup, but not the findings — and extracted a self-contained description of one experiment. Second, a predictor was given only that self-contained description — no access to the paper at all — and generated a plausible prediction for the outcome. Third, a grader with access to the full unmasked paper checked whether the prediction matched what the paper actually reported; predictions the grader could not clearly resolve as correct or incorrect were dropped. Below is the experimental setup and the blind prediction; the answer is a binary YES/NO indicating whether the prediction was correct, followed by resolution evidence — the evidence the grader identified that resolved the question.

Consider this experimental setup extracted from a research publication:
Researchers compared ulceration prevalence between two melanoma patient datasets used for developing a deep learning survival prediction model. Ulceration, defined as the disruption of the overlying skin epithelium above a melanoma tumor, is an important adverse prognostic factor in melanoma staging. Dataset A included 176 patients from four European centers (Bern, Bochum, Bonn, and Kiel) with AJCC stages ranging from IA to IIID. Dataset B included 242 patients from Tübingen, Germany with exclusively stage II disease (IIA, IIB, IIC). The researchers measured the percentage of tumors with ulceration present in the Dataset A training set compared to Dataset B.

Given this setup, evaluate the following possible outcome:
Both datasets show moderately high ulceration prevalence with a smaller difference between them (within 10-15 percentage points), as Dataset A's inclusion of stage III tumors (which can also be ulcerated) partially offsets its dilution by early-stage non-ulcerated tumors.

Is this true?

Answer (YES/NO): NO